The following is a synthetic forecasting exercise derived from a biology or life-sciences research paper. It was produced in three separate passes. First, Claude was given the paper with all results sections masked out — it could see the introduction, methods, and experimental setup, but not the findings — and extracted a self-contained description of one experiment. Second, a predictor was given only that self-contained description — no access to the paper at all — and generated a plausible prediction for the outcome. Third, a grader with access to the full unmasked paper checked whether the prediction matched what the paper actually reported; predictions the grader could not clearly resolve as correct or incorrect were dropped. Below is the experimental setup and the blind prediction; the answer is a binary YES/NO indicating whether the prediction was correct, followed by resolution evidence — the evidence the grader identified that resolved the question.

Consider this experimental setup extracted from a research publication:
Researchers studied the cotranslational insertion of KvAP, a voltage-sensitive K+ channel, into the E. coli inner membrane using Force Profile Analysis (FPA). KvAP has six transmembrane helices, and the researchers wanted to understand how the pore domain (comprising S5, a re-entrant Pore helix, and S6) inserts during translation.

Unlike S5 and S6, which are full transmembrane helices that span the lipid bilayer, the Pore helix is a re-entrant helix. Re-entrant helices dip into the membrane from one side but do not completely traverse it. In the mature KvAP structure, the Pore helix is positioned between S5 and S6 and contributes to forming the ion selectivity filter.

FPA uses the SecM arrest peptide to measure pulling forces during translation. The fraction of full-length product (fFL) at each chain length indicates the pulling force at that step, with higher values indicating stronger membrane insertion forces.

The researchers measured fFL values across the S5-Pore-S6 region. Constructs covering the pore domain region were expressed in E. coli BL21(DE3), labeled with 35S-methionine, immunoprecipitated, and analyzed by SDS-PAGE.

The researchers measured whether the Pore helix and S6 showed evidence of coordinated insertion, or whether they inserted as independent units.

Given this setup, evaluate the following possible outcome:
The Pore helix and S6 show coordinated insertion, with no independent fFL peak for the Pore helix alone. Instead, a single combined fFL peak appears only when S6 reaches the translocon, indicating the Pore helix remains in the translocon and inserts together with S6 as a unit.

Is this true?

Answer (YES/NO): NO